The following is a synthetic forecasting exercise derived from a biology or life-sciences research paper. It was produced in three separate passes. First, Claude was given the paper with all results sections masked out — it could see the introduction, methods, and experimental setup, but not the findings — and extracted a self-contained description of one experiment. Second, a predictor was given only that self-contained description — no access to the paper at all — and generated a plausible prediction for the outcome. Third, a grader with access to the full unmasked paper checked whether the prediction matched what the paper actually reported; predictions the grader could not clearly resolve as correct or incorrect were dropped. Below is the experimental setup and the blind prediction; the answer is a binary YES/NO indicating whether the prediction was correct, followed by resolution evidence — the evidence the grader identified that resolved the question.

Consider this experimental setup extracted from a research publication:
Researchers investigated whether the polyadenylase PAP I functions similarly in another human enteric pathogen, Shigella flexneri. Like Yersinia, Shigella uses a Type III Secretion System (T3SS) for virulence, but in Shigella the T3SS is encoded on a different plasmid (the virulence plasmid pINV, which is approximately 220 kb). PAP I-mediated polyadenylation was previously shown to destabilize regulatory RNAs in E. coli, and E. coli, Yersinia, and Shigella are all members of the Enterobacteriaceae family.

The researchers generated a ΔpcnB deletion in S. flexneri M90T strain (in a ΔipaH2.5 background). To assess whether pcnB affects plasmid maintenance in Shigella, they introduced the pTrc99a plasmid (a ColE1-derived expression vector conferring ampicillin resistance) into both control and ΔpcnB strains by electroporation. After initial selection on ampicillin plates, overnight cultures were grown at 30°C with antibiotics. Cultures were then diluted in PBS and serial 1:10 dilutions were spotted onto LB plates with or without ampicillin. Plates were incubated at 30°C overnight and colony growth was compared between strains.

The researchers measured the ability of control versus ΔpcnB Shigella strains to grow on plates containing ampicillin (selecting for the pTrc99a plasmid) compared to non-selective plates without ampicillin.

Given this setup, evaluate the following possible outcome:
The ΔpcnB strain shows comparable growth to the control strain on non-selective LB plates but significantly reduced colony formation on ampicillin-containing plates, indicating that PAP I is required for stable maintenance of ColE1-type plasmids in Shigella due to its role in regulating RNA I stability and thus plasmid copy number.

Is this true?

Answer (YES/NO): YES